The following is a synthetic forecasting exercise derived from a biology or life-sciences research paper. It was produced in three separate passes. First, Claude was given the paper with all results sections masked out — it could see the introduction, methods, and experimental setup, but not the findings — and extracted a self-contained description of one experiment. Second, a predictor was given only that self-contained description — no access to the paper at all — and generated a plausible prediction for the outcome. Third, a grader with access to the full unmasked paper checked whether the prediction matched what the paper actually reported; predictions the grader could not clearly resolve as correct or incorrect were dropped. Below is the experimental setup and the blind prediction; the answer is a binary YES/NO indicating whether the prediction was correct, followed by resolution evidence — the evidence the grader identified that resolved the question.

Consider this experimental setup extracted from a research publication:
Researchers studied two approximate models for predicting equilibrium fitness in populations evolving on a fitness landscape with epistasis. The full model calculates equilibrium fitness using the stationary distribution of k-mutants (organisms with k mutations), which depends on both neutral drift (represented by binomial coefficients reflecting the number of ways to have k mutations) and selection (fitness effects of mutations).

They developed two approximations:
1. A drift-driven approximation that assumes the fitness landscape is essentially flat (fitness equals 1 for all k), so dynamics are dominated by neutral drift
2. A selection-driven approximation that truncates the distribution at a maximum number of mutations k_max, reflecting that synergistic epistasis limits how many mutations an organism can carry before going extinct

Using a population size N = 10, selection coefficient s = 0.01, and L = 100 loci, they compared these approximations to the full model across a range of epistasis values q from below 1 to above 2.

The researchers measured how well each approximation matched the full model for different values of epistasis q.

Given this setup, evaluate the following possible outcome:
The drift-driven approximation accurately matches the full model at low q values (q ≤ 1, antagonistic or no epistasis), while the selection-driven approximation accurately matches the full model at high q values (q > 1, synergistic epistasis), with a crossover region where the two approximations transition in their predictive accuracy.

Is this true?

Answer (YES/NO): NO